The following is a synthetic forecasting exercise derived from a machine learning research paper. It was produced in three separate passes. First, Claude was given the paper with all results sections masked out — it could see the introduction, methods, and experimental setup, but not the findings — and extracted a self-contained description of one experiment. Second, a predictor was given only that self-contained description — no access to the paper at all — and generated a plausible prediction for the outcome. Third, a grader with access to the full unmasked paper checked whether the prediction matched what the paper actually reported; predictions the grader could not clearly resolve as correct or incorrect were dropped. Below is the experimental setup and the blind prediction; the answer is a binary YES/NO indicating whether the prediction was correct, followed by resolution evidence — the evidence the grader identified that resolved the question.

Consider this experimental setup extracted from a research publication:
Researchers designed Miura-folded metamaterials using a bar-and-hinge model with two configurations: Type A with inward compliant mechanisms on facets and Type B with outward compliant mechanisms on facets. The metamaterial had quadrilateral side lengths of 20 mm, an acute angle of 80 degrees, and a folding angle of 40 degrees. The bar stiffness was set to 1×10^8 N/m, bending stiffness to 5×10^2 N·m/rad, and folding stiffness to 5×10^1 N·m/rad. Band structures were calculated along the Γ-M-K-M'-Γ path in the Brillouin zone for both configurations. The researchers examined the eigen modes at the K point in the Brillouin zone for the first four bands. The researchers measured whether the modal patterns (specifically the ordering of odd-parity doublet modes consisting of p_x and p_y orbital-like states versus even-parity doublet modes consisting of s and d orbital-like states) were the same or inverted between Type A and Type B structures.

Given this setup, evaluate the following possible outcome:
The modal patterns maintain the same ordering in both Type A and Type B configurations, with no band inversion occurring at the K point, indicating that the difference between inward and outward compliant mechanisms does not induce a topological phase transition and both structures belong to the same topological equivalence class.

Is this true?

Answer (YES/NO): NO